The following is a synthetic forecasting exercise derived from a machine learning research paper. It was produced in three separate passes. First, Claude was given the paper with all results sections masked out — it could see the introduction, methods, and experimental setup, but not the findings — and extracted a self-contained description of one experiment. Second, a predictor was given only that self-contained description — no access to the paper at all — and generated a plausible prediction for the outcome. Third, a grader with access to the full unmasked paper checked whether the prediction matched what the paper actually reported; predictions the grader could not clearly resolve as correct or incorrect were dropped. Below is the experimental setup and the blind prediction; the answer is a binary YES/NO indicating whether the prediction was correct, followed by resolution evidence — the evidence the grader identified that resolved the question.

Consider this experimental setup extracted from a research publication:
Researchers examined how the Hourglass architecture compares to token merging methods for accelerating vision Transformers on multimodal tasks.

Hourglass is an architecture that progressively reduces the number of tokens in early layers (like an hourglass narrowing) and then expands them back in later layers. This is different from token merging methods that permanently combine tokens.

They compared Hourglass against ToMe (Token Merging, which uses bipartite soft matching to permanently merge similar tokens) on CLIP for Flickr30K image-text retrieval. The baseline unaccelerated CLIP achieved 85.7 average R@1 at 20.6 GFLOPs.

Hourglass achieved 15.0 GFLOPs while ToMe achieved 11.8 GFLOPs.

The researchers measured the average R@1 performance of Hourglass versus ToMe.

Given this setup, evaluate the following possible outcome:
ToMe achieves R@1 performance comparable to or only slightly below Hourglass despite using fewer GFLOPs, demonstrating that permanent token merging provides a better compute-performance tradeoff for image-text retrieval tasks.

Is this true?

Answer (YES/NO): NO